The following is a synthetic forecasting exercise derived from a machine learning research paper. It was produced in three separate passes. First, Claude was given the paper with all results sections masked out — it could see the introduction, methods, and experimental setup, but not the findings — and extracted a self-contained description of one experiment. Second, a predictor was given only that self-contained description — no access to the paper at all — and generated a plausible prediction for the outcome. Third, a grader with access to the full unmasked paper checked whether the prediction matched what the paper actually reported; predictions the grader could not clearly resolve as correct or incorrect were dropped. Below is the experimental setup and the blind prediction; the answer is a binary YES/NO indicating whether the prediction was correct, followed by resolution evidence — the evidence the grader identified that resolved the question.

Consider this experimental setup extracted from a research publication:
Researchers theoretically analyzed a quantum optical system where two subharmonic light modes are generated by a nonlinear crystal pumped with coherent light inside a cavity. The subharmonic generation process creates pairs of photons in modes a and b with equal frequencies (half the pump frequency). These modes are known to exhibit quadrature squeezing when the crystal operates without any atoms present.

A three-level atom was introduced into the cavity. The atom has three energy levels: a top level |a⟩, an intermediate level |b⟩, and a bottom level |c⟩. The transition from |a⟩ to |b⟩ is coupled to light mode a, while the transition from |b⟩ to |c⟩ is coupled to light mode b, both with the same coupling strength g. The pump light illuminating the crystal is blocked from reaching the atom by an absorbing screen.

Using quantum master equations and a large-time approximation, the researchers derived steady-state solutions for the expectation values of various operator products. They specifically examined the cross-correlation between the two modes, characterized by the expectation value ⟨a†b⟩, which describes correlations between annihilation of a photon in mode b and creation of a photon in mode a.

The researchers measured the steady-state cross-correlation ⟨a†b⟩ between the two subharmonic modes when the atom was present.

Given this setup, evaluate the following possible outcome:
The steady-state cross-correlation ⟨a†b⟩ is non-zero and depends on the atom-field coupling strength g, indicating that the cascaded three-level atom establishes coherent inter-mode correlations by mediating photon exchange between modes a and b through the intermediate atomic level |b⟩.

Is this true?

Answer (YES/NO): NO